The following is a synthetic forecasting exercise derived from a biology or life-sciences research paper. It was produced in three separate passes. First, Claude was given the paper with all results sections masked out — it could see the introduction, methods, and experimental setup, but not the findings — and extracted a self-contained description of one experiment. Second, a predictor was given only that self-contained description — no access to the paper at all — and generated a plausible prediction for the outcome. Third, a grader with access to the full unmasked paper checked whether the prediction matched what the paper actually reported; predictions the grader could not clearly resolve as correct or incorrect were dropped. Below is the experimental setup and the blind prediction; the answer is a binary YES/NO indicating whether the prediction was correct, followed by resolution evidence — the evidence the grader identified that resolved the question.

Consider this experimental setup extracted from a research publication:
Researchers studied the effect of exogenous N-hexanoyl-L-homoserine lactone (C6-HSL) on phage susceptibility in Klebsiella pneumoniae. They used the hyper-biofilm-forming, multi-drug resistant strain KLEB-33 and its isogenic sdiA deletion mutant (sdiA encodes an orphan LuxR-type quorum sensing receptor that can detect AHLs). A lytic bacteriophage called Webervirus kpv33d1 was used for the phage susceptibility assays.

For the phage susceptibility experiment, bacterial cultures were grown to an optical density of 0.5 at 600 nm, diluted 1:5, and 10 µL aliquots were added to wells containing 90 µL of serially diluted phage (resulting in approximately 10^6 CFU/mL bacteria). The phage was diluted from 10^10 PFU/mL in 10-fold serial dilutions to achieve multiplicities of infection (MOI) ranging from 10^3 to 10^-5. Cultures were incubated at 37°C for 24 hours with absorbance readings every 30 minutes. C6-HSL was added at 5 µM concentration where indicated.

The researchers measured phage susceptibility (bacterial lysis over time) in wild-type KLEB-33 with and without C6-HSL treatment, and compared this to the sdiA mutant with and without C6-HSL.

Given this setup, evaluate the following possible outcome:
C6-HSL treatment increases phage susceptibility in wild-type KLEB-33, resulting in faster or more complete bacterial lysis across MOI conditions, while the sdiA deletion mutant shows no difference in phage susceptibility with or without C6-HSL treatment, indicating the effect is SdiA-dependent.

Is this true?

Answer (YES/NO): NO